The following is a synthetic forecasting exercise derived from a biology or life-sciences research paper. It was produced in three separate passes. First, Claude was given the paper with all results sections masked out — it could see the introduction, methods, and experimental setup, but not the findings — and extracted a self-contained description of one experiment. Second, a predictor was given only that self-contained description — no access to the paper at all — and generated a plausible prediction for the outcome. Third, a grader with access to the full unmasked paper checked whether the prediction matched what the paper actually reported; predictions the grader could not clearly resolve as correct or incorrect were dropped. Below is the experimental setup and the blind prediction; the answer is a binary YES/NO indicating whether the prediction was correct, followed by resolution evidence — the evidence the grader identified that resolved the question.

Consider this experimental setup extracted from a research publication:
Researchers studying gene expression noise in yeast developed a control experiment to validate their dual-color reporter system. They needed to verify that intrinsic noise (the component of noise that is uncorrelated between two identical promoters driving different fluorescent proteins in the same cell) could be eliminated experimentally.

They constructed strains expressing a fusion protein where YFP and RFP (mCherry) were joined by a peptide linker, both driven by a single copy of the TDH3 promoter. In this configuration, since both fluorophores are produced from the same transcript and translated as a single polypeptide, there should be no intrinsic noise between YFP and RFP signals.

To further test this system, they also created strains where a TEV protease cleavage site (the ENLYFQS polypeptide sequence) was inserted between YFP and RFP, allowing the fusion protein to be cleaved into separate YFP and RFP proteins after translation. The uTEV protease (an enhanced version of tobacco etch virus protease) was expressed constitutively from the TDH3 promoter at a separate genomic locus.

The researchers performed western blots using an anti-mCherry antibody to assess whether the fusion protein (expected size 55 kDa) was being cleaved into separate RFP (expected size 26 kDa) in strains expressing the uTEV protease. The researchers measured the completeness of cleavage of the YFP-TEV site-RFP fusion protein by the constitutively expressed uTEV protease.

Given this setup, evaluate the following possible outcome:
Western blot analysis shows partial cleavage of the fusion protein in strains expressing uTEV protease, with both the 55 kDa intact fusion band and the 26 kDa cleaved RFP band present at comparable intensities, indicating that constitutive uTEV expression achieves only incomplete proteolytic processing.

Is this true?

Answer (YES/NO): NO